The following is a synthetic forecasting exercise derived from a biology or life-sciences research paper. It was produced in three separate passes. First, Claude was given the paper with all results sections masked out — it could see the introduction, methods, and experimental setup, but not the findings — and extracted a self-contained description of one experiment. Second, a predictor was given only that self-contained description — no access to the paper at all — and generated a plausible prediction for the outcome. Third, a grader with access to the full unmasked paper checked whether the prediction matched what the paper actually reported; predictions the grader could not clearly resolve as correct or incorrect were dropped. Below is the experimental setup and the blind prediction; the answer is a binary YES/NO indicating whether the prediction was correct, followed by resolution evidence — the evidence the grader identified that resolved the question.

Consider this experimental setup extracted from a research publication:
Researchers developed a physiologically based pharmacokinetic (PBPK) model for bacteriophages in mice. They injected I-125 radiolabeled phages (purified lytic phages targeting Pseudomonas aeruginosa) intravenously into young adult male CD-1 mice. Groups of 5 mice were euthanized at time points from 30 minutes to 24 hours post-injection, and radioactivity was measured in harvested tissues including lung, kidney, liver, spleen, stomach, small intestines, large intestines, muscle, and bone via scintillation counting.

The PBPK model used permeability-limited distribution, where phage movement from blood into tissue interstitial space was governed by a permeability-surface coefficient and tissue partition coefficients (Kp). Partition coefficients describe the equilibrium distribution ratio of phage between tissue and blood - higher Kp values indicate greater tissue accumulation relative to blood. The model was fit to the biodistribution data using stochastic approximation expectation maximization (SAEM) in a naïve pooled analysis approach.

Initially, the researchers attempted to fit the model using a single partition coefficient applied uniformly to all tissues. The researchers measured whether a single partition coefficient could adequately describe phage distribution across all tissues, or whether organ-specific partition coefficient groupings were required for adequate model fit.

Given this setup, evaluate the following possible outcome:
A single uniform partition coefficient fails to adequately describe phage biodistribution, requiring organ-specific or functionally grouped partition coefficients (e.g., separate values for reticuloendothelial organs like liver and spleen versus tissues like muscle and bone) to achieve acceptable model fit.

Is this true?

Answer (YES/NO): YES